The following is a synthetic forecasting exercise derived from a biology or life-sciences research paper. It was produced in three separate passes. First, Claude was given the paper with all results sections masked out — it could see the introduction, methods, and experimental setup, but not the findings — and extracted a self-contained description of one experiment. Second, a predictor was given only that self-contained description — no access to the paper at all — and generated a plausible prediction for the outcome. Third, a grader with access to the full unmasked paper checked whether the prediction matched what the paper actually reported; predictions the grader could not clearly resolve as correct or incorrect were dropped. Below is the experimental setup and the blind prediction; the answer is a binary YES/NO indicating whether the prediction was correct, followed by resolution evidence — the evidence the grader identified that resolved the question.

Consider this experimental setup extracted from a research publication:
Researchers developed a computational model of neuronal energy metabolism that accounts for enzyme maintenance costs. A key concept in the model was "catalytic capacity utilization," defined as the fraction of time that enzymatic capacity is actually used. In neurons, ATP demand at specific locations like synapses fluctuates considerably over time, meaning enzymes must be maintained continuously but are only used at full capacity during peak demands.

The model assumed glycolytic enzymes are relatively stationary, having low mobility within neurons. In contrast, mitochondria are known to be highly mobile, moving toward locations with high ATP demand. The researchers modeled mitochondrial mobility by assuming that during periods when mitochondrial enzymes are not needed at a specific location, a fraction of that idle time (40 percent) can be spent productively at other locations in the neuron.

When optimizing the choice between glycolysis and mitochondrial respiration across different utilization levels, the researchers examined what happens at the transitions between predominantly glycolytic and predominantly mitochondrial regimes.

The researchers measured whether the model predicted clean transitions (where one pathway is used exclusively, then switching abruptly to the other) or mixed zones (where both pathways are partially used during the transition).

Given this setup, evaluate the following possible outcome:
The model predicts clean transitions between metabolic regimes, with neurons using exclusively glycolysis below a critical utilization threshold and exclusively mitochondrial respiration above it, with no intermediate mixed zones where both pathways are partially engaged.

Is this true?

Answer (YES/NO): NO